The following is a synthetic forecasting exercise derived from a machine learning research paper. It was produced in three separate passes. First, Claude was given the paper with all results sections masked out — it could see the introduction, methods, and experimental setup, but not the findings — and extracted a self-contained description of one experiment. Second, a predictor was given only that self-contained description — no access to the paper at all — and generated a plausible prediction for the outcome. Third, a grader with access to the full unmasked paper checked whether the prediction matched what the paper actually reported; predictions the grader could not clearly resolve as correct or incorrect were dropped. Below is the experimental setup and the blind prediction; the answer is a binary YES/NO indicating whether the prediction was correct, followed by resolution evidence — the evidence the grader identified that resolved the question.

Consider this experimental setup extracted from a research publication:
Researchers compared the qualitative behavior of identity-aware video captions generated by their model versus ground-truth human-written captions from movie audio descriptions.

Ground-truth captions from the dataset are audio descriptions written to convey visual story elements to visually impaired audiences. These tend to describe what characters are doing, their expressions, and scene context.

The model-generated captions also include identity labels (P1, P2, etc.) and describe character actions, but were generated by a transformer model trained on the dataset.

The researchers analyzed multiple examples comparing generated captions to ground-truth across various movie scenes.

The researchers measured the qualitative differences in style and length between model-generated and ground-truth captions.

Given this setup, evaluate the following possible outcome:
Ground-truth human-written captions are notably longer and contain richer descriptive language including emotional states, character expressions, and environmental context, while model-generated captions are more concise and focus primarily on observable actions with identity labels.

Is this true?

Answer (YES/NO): YES